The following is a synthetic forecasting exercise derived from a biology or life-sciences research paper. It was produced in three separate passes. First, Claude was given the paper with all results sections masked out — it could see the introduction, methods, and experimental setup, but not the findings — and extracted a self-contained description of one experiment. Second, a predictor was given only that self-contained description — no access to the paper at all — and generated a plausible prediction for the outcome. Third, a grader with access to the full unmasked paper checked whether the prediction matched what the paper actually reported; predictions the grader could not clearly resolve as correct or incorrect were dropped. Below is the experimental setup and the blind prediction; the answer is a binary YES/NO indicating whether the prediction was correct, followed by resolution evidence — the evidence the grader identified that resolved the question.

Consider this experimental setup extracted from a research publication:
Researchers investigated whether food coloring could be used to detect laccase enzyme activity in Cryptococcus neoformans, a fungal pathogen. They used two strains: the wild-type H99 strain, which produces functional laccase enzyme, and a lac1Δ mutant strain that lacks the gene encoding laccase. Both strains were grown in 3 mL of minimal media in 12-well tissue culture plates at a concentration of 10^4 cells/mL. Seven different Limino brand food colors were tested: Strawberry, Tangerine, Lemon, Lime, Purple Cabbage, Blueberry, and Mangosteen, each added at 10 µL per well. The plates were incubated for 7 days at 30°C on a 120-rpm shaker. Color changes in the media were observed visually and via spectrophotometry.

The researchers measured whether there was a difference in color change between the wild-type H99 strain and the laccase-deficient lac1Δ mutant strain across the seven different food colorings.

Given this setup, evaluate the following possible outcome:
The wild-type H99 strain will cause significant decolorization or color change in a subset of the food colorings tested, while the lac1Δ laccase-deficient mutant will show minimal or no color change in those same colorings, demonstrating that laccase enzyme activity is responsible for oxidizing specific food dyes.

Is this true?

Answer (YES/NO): YES